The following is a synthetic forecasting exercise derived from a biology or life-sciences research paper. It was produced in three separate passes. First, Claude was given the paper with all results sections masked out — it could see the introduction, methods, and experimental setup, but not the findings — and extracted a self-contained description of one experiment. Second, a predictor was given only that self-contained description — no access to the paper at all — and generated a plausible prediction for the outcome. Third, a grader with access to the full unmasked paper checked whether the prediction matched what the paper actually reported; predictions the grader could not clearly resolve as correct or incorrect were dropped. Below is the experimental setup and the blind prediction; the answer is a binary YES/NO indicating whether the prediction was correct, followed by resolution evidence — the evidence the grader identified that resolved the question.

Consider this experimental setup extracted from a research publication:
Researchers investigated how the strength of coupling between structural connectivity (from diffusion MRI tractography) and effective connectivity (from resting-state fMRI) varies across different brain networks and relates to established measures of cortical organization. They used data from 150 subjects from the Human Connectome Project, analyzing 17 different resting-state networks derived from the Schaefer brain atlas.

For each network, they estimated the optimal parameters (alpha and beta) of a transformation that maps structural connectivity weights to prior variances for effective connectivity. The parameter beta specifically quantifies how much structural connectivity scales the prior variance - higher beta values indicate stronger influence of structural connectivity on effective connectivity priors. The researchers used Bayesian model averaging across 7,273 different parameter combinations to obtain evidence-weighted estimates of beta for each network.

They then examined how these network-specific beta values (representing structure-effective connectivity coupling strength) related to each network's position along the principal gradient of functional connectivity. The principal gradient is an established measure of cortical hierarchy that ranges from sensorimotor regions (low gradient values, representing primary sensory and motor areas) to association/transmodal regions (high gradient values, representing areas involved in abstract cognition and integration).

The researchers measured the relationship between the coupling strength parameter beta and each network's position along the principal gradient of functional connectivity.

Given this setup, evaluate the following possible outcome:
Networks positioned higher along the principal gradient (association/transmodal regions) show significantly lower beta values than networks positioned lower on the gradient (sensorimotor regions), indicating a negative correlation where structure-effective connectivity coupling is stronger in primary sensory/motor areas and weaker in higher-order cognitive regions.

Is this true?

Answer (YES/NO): NO